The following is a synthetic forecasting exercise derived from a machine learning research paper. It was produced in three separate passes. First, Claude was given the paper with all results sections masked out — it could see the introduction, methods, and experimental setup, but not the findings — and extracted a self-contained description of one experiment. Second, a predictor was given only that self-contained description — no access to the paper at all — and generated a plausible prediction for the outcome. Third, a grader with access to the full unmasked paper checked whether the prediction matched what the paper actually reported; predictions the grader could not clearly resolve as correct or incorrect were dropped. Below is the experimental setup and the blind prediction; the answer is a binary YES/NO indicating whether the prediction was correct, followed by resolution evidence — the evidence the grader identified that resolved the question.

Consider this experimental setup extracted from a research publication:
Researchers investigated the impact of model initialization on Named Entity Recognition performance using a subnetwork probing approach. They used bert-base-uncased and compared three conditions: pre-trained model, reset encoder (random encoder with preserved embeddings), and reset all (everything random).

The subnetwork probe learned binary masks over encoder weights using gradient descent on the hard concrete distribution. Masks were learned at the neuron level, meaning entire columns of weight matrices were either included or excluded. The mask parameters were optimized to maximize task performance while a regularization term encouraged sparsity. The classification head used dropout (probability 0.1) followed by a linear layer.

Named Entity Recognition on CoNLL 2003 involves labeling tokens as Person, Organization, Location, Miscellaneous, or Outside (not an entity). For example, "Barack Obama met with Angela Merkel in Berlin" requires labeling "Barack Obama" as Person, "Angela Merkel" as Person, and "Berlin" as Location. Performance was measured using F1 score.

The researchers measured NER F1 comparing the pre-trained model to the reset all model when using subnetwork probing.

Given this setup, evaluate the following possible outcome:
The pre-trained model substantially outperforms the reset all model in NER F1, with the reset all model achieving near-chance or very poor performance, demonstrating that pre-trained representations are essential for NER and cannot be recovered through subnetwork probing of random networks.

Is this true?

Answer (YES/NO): YES